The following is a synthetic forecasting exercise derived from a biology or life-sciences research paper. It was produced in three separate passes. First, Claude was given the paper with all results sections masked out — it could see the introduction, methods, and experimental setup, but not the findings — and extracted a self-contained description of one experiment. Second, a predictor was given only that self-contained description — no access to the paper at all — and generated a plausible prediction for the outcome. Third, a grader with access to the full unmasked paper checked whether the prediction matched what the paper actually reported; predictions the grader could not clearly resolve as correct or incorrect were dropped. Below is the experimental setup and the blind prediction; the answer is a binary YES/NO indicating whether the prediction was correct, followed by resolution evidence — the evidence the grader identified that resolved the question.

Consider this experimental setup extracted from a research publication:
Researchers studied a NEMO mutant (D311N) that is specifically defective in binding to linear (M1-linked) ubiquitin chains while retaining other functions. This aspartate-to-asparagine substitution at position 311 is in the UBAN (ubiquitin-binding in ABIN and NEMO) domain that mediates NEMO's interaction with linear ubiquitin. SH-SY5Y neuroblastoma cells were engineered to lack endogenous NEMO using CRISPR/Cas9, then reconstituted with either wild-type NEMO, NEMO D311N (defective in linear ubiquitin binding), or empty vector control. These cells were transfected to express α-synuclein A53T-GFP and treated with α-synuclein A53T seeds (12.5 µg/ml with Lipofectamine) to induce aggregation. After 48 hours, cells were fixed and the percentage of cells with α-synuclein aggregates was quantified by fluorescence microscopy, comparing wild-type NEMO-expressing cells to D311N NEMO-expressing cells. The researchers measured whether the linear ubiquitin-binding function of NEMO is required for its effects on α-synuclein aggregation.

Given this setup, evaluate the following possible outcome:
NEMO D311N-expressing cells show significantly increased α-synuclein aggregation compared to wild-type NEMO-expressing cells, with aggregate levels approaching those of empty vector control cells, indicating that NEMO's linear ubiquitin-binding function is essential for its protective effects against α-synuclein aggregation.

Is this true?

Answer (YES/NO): YES